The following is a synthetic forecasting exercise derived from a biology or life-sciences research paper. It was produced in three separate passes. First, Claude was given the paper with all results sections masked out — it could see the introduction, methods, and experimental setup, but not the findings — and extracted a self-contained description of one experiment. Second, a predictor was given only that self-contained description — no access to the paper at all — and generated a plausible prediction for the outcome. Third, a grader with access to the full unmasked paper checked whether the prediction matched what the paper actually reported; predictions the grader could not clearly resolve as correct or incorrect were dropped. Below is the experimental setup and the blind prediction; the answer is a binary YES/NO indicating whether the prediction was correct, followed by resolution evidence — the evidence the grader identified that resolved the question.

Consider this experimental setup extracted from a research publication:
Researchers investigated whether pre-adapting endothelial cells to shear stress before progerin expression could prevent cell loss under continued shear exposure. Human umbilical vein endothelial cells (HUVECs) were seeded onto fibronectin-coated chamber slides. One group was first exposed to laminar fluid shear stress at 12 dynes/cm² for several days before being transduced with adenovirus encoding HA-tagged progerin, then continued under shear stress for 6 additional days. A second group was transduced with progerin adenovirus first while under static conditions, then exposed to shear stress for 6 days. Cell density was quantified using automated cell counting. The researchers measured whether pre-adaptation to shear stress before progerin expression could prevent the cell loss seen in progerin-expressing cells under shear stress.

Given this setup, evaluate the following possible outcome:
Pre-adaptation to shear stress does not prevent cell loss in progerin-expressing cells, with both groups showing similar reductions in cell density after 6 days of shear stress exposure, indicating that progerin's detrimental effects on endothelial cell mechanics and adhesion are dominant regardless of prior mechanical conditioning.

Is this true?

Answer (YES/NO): NO